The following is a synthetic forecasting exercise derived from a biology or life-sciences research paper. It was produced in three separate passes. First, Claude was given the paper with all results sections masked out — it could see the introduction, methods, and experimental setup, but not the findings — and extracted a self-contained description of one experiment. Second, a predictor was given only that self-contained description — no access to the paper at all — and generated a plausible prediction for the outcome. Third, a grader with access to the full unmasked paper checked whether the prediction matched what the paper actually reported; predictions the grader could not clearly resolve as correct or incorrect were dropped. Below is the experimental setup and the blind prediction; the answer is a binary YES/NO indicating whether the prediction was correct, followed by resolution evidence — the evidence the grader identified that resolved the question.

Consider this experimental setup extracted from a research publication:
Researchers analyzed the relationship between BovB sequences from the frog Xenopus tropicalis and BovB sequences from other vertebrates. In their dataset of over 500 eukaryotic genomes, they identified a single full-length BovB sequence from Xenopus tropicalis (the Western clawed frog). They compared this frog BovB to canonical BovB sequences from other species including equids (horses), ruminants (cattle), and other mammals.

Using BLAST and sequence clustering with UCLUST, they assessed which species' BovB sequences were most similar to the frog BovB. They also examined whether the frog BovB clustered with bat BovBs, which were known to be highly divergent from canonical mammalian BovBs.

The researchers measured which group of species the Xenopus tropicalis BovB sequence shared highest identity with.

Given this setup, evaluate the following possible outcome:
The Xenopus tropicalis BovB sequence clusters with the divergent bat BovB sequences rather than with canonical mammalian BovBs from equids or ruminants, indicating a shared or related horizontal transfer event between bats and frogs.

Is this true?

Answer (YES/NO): YES